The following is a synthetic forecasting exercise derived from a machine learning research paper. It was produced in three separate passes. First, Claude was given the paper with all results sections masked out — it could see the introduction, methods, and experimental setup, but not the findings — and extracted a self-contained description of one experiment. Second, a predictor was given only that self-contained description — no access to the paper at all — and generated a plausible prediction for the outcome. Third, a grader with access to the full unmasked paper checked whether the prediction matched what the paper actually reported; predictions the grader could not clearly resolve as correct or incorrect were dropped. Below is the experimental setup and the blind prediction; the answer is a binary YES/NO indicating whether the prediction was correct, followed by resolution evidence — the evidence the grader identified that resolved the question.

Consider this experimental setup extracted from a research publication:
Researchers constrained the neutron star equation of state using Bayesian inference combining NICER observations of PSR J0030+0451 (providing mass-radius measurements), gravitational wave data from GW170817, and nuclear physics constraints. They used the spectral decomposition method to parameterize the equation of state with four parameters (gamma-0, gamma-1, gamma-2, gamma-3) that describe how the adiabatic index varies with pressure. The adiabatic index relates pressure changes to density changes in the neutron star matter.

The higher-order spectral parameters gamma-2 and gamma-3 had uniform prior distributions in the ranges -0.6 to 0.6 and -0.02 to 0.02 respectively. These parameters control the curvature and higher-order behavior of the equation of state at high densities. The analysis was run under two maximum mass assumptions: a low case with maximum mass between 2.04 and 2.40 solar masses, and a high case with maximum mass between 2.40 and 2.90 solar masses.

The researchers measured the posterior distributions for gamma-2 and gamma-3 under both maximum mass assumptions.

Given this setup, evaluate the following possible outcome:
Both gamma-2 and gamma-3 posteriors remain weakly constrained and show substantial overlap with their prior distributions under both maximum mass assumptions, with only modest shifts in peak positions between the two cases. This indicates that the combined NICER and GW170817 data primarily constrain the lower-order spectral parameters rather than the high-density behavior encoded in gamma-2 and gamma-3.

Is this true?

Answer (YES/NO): NO